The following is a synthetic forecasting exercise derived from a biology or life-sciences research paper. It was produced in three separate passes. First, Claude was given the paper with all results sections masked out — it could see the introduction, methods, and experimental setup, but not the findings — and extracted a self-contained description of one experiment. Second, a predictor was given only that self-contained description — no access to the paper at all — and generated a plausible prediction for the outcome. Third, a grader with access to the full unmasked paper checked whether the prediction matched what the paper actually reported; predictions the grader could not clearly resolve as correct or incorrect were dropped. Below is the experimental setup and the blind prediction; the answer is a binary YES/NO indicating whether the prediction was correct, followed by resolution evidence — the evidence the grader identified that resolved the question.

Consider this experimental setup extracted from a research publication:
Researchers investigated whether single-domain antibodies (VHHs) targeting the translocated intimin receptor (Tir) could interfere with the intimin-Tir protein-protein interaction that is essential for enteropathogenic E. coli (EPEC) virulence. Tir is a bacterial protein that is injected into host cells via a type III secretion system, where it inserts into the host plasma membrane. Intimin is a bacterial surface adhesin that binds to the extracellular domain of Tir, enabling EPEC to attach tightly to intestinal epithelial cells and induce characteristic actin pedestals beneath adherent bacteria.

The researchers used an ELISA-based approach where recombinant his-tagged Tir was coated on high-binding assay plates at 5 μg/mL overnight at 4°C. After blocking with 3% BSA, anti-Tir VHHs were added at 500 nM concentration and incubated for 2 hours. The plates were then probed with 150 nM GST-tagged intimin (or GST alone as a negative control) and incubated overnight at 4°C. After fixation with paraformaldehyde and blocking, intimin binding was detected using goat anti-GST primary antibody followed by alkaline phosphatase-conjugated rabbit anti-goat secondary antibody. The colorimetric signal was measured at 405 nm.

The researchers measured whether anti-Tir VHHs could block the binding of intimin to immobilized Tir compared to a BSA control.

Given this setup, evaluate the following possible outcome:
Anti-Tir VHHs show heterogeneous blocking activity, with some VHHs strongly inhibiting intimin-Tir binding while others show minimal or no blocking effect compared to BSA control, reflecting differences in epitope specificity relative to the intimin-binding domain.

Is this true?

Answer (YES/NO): YES